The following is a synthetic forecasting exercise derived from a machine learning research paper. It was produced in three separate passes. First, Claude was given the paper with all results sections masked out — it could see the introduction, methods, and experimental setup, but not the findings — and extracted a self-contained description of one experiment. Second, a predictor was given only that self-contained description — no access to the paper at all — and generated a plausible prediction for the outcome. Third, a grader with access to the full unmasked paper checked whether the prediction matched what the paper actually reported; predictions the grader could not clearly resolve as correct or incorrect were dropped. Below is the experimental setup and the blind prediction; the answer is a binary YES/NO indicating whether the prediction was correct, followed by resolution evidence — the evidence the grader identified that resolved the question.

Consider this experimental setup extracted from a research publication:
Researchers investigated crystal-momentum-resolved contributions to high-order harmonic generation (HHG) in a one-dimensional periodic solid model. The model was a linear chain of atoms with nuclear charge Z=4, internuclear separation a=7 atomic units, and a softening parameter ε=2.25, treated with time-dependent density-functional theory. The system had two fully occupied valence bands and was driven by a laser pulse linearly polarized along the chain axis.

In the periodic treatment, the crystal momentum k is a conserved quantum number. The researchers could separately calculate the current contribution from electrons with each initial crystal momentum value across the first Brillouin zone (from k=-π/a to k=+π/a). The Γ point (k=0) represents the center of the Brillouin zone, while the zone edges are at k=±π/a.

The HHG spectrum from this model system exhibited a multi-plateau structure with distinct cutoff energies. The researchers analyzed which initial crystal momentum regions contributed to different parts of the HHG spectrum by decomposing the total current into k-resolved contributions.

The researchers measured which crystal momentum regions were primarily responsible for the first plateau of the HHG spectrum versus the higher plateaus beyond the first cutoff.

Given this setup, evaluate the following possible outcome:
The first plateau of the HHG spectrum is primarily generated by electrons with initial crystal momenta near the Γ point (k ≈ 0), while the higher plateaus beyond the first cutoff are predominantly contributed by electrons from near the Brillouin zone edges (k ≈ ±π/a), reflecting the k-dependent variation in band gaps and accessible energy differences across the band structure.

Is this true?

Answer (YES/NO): NO